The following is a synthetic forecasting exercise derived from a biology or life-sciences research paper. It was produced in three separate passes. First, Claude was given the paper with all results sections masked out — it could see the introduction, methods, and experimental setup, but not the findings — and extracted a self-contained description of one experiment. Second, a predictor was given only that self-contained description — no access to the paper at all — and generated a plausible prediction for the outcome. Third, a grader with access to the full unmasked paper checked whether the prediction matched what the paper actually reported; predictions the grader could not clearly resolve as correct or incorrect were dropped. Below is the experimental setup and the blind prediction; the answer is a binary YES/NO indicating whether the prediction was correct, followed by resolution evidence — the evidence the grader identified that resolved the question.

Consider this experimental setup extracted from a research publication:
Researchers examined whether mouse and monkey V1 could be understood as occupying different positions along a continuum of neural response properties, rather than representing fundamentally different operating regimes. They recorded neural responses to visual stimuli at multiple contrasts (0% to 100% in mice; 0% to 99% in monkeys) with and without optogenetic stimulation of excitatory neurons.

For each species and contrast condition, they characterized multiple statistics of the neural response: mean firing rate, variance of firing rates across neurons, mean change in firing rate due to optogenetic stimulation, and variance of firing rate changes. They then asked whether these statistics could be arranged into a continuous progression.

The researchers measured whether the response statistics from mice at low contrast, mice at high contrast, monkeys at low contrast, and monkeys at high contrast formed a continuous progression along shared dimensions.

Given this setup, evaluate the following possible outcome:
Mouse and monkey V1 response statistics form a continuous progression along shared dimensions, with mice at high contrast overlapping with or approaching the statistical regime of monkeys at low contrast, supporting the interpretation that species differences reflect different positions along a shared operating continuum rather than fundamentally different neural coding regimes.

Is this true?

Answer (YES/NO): YES